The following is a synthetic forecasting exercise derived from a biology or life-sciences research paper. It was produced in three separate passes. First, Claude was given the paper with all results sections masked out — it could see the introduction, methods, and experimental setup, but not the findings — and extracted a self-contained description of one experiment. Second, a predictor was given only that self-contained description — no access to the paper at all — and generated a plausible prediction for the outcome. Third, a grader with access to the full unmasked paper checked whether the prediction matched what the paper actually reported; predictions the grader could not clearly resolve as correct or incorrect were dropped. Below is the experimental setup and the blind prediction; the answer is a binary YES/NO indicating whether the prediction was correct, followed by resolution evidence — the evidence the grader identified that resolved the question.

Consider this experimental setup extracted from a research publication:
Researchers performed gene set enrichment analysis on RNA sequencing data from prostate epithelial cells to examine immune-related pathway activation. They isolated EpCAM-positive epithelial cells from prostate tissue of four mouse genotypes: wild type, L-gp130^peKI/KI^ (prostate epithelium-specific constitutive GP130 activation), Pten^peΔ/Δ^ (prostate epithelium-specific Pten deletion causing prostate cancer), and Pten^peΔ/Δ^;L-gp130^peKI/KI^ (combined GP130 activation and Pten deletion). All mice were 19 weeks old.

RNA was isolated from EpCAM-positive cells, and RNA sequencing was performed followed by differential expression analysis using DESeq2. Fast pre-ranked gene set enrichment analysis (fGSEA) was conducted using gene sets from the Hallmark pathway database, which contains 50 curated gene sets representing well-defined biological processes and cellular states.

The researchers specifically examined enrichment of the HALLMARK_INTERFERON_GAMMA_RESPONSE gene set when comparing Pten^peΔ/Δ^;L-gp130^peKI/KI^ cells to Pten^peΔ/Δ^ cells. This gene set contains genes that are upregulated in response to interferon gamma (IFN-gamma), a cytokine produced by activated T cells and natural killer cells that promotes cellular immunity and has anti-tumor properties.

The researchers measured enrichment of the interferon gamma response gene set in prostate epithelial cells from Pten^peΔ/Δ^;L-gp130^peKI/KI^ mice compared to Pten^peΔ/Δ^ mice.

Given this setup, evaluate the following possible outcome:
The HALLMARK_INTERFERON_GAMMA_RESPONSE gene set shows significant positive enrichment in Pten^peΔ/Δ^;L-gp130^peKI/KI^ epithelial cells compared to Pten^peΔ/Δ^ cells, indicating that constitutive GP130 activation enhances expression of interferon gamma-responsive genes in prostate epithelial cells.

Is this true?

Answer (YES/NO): YES